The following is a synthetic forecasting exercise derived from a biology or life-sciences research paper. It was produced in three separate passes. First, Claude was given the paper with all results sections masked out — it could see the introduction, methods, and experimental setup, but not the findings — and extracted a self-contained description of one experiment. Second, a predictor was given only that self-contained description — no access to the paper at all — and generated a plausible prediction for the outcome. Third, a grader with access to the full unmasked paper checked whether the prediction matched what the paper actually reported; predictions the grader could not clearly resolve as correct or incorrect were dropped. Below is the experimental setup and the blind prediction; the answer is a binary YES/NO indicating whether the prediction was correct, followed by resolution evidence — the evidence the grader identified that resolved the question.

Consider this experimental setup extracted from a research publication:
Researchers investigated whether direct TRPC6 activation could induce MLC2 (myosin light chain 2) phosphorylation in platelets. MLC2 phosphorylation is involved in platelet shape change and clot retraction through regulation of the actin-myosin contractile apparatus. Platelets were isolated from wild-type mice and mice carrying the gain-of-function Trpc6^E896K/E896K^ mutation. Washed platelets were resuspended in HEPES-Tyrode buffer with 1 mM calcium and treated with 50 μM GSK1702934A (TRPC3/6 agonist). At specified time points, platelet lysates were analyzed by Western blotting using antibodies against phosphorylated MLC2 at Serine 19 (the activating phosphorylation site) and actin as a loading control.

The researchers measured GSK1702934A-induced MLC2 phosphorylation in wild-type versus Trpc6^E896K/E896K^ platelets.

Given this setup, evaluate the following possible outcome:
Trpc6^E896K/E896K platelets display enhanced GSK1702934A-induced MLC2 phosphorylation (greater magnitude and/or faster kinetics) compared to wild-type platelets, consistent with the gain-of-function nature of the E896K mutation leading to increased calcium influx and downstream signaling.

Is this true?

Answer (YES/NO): NO